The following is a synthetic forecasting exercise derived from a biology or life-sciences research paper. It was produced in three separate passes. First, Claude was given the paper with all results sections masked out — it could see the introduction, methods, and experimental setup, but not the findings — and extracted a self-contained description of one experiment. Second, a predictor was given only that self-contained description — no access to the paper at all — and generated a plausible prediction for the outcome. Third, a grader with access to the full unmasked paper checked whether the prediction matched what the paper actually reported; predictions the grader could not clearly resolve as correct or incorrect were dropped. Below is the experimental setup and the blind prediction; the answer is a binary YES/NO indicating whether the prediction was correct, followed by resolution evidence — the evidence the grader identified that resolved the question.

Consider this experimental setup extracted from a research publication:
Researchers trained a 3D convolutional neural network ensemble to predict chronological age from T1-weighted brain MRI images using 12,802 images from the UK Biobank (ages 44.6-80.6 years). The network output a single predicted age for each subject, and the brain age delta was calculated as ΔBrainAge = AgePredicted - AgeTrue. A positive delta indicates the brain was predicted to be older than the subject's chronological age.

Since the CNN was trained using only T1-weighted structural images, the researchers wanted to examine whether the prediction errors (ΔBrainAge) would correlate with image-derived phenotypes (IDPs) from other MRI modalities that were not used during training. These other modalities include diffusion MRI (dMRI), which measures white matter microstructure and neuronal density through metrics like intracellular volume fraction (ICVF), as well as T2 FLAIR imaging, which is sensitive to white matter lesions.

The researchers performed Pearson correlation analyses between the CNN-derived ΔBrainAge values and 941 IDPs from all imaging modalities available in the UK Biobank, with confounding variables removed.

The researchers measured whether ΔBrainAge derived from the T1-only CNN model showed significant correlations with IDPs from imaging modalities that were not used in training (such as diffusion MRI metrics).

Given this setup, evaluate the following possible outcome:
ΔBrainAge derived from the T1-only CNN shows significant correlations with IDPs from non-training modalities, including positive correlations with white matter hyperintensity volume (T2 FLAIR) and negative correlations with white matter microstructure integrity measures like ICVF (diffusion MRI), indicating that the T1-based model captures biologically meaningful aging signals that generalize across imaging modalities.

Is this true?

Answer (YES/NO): YES